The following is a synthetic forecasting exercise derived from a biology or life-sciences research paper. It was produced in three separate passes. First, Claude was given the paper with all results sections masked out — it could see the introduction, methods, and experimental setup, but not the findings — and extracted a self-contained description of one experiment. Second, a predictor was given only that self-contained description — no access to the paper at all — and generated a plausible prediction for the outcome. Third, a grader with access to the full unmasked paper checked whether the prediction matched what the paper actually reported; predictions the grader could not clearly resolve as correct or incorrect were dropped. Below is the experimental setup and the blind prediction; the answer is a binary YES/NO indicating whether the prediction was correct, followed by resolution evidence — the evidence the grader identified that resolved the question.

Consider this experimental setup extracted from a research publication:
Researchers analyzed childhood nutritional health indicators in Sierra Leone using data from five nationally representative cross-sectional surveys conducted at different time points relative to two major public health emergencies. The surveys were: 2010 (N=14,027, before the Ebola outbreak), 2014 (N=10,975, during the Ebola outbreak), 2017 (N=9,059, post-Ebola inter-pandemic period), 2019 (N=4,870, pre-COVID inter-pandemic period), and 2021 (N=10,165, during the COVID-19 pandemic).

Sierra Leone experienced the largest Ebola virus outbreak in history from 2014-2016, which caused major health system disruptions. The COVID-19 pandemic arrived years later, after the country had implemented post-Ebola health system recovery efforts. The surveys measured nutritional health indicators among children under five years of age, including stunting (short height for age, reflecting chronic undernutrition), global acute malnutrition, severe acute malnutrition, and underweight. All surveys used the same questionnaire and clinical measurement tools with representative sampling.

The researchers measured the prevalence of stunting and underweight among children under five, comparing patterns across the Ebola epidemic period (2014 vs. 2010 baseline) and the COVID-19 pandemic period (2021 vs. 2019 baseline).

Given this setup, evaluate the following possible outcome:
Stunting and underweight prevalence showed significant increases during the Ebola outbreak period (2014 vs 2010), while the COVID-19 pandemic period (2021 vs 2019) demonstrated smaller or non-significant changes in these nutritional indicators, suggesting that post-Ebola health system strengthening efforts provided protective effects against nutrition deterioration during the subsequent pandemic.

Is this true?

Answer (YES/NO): NO